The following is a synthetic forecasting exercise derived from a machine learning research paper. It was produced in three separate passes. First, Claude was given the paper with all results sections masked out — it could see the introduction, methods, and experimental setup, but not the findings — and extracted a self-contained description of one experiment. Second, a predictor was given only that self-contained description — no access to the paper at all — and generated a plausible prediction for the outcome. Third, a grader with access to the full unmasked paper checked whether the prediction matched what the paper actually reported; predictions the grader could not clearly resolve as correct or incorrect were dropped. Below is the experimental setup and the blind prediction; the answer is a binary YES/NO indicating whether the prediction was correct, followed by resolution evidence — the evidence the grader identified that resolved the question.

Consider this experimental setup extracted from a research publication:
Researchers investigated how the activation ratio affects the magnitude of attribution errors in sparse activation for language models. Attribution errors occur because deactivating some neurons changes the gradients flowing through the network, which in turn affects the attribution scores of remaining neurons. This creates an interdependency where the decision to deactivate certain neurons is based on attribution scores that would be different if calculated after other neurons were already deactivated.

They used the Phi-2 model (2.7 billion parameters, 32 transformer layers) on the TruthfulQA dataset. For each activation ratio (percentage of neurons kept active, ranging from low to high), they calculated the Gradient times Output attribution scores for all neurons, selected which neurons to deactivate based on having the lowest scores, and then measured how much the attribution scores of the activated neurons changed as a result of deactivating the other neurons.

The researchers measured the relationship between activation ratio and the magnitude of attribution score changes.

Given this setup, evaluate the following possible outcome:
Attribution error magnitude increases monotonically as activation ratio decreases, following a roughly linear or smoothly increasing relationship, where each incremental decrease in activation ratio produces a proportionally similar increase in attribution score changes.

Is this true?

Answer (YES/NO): NO